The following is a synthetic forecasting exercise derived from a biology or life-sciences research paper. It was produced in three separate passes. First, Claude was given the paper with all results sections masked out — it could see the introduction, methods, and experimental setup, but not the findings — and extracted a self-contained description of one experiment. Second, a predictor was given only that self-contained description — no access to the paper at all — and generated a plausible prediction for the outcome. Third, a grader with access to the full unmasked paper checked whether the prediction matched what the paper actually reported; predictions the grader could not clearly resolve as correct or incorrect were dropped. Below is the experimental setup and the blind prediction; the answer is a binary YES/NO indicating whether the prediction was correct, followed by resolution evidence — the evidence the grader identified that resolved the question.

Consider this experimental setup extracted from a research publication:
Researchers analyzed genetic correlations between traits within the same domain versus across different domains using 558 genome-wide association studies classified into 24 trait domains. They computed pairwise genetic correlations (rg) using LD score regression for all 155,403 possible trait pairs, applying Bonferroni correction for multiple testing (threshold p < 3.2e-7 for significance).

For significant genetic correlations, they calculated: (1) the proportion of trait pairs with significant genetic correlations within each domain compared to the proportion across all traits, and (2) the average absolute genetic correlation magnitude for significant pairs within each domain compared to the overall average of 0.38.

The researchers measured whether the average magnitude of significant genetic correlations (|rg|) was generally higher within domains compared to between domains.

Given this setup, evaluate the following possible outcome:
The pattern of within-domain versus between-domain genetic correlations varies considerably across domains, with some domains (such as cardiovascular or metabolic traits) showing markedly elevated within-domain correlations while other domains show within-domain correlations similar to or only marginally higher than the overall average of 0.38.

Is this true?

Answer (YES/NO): NO